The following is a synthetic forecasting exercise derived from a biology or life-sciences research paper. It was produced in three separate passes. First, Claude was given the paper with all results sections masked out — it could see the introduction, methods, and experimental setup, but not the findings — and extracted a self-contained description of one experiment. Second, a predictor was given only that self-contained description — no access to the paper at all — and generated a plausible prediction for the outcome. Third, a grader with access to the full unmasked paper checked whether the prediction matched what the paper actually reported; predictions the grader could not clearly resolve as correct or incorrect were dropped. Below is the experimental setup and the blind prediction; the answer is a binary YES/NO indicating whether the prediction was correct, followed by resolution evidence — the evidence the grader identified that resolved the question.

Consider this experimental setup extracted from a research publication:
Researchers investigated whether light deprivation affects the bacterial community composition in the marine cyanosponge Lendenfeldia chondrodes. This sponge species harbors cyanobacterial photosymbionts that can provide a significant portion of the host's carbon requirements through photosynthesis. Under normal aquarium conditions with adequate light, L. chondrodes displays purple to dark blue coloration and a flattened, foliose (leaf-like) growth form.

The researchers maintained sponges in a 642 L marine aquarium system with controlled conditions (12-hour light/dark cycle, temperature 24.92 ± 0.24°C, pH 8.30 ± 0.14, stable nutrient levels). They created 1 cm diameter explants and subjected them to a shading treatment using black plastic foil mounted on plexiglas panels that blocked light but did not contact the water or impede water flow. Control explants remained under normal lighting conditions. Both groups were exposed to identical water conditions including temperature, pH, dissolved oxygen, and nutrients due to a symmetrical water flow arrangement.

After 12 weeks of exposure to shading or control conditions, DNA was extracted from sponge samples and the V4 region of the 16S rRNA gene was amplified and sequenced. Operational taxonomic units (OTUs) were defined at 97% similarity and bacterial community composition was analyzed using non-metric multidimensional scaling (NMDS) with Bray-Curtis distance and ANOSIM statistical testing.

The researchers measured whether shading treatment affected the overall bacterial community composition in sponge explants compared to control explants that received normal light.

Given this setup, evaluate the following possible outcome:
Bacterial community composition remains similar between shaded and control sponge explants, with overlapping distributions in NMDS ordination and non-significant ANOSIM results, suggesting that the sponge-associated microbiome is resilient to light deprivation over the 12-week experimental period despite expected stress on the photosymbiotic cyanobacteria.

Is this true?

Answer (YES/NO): NO